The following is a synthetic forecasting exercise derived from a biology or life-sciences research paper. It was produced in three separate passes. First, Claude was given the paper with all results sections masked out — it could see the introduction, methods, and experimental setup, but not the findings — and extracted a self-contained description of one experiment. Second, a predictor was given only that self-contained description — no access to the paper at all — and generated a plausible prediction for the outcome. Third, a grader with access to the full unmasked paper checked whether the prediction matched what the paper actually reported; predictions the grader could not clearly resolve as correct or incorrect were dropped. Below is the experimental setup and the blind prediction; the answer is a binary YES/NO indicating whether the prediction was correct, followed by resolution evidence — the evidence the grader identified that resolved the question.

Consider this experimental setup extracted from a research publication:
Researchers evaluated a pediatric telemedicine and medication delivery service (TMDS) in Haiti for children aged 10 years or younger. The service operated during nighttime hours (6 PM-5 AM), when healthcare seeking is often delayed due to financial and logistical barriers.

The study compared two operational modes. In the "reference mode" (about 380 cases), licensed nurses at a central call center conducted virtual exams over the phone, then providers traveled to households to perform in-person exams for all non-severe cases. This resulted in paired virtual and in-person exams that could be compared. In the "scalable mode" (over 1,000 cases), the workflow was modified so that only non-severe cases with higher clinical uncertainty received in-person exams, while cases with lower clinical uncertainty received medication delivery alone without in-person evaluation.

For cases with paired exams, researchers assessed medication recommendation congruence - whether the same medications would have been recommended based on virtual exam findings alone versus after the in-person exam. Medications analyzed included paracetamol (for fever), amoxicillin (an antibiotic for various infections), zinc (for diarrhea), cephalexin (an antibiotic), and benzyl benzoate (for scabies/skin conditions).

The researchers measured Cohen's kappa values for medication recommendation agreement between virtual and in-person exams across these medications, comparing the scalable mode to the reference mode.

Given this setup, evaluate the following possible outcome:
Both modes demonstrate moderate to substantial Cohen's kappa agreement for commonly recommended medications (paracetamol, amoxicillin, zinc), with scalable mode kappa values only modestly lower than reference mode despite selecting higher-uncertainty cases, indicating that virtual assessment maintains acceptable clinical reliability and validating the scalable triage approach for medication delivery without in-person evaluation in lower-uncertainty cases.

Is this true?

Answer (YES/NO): NO